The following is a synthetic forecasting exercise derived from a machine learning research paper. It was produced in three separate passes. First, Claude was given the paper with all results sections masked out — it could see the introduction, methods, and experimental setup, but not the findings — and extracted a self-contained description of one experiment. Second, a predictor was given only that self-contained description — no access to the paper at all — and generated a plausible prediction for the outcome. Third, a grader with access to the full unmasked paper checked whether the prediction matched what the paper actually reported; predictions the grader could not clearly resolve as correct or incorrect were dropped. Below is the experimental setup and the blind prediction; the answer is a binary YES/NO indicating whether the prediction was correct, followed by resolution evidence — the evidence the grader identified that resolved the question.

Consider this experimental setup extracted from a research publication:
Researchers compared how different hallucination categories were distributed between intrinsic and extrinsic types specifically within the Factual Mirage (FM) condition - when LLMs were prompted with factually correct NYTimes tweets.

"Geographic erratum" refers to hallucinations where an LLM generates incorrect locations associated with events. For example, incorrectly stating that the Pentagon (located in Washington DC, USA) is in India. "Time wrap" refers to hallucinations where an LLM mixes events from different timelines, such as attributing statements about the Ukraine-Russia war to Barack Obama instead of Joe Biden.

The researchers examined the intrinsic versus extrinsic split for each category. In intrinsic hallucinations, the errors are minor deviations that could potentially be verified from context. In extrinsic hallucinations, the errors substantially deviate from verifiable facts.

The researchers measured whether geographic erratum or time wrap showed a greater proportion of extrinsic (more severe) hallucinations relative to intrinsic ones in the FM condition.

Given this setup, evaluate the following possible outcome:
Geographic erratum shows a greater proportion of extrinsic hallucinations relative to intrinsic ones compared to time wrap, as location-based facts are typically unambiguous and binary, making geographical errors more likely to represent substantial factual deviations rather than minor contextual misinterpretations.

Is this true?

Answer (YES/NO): NO